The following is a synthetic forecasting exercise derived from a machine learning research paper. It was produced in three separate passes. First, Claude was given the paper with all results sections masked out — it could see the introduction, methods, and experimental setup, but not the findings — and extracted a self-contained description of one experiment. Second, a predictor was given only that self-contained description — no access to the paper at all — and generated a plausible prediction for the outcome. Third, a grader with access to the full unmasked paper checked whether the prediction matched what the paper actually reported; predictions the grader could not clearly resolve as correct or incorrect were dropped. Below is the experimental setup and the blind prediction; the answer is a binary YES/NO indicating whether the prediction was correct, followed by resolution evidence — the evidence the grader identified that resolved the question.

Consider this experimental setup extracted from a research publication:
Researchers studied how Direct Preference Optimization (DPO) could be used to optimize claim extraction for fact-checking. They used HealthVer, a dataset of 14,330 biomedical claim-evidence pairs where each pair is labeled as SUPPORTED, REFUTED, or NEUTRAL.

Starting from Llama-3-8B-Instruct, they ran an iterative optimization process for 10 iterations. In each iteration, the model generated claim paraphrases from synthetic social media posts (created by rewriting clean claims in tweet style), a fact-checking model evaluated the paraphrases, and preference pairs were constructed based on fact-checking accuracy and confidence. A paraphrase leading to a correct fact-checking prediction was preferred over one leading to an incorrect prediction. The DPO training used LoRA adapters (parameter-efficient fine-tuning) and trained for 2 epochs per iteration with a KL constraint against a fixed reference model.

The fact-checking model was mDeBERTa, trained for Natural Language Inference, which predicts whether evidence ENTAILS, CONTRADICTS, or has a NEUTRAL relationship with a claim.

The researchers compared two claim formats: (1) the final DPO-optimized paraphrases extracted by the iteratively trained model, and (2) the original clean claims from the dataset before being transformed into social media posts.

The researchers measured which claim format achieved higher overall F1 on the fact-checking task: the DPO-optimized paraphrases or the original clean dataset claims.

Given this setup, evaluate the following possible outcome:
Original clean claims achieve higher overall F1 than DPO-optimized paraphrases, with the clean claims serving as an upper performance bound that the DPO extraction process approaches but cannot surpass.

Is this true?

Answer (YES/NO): YES